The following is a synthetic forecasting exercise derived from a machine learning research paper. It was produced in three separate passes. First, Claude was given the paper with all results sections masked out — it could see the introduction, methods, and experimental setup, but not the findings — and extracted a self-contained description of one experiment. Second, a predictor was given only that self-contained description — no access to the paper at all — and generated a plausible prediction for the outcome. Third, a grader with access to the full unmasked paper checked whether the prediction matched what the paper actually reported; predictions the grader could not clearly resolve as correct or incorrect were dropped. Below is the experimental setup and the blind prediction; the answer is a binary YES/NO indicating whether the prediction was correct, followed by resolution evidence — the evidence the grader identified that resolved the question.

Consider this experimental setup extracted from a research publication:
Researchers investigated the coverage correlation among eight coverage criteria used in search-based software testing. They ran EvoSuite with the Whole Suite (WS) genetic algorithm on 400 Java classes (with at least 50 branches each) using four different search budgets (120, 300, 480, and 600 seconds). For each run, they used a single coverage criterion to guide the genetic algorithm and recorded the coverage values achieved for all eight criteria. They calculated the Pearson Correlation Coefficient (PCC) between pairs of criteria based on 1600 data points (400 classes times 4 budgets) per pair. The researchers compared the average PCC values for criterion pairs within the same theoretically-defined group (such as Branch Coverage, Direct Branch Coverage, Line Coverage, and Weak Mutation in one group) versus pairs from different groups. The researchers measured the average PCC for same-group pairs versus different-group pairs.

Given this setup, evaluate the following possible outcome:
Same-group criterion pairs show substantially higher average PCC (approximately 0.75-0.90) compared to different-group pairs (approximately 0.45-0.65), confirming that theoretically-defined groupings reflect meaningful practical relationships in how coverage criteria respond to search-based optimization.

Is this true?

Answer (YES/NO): NO